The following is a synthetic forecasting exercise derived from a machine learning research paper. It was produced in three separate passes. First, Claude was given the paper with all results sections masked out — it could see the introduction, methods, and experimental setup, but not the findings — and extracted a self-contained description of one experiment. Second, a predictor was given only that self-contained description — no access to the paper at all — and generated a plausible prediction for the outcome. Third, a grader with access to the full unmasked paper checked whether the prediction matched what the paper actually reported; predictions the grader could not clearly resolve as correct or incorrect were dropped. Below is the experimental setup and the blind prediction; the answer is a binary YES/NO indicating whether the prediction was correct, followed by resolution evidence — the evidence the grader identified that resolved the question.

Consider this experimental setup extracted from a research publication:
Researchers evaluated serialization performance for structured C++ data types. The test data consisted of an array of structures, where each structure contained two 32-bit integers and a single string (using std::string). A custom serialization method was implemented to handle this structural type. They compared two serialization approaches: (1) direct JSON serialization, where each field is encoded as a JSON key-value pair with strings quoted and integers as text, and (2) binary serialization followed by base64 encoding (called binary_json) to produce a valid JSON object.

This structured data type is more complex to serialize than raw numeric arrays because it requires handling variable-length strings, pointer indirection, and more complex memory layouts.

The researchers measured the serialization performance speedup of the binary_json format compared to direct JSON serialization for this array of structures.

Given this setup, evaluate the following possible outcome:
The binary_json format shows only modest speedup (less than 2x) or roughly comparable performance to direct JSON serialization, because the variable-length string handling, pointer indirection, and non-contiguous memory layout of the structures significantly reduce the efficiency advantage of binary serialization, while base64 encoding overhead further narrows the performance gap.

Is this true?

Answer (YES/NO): NO